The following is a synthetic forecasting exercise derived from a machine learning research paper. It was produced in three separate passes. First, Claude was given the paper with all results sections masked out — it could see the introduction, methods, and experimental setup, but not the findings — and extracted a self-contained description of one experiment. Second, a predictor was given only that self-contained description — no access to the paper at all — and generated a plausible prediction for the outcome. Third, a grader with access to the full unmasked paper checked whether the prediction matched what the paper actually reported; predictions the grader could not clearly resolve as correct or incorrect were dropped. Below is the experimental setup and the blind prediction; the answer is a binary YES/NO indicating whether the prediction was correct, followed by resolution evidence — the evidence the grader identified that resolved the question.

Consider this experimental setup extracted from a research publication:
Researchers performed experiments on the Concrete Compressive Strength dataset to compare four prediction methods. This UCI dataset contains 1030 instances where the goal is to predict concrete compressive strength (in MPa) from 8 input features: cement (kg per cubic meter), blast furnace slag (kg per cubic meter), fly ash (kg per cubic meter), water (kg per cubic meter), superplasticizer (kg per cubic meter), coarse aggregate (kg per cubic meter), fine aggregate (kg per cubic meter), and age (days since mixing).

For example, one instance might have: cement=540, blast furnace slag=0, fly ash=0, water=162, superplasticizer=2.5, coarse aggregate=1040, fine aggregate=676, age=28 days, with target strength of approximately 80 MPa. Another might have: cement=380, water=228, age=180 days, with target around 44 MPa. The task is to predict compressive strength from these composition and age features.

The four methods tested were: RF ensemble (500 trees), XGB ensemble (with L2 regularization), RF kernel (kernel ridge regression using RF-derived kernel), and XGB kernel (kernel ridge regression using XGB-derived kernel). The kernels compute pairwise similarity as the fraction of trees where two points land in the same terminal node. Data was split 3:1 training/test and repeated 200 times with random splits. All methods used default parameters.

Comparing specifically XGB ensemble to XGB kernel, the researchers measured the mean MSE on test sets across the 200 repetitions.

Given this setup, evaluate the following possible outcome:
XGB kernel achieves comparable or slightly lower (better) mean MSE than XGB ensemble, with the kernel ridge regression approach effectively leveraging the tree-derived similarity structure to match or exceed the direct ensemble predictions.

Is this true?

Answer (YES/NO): NO